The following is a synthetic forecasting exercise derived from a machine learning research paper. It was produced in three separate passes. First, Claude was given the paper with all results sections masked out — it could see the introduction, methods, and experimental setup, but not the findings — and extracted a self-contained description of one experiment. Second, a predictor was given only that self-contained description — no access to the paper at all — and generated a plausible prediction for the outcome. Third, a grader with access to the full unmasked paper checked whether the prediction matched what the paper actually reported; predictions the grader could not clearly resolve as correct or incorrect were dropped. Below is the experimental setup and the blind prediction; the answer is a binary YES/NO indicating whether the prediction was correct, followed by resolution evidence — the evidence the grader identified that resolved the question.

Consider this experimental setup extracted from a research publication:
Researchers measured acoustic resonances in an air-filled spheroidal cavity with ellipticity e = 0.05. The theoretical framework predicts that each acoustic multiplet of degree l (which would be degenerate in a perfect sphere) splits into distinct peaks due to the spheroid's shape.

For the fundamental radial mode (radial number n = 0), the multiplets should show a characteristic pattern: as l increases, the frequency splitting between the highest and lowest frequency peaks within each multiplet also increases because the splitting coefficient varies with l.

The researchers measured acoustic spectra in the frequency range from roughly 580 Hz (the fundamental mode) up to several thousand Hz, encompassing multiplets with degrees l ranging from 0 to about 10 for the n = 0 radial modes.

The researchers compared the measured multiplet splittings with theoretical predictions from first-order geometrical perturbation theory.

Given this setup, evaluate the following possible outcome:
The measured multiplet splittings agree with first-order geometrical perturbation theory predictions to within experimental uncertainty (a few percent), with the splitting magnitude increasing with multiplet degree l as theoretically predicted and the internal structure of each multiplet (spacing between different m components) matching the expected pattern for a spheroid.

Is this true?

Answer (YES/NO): NO